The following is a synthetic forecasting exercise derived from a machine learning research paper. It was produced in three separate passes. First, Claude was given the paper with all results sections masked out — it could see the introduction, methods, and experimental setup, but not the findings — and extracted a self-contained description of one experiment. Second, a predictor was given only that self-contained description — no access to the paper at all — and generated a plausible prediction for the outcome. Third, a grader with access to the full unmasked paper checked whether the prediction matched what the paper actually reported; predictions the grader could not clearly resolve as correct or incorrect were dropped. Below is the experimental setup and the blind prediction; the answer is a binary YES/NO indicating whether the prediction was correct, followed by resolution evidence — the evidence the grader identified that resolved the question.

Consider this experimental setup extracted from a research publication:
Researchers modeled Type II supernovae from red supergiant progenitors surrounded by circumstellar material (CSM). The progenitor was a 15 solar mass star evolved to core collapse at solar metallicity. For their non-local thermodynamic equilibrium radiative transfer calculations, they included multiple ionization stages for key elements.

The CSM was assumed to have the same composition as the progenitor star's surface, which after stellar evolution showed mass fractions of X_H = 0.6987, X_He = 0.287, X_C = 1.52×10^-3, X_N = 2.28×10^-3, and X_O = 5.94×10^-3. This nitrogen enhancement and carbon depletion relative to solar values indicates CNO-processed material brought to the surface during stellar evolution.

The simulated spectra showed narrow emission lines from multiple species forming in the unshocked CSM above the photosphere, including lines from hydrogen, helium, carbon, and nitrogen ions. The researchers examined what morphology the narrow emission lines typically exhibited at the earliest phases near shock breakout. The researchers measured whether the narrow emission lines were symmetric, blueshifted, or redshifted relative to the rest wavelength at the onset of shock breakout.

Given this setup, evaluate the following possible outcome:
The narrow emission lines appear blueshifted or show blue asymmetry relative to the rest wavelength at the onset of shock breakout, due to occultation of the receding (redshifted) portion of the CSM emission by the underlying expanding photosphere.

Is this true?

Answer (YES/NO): NO